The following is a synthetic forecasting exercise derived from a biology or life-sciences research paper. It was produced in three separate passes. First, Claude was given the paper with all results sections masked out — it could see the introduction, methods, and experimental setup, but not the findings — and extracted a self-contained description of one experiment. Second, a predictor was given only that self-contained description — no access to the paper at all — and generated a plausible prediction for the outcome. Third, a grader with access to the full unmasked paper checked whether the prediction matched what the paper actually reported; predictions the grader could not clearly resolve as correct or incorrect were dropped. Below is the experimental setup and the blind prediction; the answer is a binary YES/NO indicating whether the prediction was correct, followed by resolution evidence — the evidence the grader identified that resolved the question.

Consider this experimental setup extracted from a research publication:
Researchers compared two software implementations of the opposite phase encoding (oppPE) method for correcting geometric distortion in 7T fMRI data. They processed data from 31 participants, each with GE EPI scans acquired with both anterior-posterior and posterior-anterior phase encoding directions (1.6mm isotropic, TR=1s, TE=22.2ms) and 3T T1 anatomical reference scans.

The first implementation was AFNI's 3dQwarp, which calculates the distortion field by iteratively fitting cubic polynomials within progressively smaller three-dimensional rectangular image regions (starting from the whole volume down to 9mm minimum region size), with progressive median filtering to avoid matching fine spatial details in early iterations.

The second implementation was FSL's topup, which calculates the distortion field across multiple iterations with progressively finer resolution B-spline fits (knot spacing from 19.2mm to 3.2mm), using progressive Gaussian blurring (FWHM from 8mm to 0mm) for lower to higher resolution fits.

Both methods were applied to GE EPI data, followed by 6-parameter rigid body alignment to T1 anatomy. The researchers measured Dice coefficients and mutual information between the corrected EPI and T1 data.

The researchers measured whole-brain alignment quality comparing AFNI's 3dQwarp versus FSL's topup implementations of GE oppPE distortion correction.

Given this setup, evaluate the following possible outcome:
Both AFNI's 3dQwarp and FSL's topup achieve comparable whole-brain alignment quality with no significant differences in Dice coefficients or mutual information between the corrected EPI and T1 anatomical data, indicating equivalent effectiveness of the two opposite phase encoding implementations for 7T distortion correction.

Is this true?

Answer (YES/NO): YES